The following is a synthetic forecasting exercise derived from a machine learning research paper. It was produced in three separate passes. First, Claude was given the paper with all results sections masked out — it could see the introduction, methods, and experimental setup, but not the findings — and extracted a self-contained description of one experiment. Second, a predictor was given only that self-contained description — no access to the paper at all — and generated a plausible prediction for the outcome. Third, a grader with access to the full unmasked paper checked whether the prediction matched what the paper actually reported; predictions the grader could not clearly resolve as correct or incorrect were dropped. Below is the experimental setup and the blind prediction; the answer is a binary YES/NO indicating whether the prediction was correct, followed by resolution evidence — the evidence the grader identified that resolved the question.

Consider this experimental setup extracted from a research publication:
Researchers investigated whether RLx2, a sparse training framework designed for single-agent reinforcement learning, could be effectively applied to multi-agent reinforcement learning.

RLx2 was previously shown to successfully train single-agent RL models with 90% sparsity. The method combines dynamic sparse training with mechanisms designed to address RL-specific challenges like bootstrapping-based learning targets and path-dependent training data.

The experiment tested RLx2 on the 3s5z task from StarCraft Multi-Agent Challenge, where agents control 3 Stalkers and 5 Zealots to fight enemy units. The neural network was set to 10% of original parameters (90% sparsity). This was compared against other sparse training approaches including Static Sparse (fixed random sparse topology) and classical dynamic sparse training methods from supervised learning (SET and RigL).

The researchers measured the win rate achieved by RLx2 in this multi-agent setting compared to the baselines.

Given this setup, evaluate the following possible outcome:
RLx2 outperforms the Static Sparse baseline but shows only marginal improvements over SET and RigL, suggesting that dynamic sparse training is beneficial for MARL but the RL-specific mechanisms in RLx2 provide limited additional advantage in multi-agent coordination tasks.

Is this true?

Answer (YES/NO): NO